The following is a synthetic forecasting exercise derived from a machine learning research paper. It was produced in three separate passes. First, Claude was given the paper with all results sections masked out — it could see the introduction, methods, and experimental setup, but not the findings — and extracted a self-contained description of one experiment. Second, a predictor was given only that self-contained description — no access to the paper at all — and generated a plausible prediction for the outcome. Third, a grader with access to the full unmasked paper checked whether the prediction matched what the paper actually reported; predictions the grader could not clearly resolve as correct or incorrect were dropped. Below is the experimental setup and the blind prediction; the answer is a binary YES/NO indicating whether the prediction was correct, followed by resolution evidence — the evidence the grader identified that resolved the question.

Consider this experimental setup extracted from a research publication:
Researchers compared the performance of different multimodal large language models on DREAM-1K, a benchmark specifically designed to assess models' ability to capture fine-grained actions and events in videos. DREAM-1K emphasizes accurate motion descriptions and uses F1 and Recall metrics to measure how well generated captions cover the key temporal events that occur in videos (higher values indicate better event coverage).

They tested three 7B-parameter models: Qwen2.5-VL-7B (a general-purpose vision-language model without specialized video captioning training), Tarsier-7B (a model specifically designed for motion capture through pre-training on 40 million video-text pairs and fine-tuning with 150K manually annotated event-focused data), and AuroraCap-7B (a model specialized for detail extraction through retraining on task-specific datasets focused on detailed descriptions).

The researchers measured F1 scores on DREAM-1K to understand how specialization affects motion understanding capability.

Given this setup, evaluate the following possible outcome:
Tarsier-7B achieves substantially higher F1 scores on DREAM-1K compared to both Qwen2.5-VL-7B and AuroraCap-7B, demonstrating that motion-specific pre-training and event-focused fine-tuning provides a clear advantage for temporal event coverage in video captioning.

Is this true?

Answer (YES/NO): YES